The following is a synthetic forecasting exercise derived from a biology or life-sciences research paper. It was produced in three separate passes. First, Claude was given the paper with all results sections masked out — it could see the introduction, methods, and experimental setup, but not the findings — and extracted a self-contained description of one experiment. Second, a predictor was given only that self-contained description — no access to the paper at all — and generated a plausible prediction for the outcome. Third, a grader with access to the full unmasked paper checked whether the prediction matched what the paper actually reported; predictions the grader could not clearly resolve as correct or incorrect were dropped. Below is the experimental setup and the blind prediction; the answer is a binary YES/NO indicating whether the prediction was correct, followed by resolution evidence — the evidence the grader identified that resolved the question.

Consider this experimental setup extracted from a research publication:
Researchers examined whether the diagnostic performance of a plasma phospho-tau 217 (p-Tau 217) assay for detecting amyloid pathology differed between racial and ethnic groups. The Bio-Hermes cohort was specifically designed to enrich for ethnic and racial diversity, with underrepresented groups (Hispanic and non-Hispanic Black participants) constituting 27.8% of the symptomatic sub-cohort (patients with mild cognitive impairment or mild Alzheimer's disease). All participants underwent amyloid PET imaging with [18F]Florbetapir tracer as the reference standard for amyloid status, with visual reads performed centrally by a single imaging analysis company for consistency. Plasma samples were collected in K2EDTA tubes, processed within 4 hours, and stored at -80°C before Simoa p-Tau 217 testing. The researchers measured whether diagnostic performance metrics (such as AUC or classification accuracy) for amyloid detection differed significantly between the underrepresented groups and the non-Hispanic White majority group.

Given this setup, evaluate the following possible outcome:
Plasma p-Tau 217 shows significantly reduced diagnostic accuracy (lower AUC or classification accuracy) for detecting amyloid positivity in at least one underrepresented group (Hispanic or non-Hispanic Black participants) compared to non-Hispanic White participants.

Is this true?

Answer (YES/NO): NO